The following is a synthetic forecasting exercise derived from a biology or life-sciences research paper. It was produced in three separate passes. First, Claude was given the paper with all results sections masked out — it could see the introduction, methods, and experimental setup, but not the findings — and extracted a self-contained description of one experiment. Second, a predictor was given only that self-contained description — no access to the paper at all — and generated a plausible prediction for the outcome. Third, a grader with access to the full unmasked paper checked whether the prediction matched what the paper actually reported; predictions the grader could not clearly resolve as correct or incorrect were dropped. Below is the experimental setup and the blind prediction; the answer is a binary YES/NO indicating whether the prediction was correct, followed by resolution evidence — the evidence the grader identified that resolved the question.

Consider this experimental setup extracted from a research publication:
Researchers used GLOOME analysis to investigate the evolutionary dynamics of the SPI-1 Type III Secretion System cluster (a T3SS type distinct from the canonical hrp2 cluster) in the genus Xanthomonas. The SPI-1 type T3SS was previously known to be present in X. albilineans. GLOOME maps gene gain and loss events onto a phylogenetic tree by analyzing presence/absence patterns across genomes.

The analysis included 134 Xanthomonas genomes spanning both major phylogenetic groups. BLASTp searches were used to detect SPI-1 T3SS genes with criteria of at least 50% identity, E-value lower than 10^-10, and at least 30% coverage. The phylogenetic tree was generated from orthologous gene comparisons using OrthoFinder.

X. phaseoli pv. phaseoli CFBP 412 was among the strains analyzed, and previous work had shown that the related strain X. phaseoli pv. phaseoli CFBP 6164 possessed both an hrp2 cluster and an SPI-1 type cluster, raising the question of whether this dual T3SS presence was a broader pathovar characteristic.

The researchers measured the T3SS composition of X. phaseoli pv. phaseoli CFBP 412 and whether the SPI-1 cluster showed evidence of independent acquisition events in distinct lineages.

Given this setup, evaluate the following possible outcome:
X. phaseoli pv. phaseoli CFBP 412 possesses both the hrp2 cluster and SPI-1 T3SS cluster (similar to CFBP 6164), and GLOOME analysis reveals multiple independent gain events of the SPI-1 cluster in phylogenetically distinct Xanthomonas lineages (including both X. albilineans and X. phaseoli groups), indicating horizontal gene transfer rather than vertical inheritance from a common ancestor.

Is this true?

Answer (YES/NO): YES